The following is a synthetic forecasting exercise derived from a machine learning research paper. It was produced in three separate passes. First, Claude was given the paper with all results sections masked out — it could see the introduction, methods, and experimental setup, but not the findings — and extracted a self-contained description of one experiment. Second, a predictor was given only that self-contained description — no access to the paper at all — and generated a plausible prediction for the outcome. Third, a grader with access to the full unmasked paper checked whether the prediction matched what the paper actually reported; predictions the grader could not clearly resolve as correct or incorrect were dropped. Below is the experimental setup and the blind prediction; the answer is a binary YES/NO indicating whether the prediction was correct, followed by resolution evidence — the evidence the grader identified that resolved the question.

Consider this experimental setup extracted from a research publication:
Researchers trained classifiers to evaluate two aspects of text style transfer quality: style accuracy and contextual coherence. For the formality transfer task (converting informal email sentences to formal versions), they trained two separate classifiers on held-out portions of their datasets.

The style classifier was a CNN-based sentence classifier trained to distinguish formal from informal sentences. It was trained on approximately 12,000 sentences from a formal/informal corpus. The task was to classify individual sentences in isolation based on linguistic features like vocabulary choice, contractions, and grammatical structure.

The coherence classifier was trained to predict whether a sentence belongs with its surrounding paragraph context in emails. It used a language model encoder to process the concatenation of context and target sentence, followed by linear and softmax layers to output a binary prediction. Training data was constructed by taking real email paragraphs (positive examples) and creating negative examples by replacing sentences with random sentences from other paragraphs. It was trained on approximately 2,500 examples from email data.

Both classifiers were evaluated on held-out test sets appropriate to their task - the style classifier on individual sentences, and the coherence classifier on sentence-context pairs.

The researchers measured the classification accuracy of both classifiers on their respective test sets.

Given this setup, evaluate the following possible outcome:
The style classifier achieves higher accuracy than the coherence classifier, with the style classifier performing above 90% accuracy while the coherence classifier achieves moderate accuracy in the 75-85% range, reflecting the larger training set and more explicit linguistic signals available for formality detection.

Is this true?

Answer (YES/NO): NO